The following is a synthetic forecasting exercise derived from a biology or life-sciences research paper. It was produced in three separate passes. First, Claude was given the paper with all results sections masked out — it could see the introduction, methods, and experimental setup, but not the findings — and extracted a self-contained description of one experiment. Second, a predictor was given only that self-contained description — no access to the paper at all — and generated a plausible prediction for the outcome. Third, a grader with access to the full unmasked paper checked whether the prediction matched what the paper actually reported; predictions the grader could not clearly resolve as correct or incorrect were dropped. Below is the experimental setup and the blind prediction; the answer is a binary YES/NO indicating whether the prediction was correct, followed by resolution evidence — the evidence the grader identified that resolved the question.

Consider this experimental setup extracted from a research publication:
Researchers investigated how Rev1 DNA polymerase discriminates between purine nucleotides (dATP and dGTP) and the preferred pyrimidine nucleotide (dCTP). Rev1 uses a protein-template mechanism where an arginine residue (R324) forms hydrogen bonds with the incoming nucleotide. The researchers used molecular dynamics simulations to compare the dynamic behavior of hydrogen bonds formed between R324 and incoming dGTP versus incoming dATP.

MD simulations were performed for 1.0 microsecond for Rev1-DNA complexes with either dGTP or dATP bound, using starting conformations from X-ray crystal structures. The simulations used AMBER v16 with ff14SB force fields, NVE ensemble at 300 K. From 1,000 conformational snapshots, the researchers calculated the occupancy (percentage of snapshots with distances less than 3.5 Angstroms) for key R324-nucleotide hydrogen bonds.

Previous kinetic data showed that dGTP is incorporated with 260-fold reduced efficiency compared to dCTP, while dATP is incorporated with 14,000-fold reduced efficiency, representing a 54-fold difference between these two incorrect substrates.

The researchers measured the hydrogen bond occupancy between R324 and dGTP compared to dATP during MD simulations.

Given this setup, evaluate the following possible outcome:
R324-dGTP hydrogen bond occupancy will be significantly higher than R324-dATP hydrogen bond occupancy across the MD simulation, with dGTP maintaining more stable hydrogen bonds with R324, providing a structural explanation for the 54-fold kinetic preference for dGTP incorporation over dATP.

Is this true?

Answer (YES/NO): YES